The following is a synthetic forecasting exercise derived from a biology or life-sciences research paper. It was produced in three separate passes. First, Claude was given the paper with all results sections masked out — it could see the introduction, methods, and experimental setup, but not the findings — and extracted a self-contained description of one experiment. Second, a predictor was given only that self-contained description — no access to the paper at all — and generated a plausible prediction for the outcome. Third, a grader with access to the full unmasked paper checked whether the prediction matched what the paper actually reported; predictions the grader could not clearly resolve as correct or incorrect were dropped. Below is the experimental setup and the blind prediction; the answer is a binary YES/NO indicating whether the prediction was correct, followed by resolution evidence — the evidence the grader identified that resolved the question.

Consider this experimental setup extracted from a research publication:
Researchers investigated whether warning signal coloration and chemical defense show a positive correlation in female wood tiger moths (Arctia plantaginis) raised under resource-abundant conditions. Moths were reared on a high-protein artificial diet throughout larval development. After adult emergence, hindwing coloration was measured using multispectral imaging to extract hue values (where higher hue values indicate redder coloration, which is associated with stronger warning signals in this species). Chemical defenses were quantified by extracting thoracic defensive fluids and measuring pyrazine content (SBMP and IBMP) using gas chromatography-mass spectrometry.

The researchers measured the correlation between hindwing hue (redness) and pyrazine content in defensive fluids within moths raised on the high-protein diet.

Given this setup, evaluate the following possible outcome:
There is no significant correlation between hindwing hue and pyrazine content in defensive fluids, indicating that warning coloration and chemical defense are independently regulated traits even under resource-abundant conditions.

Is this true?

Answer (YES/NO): YES